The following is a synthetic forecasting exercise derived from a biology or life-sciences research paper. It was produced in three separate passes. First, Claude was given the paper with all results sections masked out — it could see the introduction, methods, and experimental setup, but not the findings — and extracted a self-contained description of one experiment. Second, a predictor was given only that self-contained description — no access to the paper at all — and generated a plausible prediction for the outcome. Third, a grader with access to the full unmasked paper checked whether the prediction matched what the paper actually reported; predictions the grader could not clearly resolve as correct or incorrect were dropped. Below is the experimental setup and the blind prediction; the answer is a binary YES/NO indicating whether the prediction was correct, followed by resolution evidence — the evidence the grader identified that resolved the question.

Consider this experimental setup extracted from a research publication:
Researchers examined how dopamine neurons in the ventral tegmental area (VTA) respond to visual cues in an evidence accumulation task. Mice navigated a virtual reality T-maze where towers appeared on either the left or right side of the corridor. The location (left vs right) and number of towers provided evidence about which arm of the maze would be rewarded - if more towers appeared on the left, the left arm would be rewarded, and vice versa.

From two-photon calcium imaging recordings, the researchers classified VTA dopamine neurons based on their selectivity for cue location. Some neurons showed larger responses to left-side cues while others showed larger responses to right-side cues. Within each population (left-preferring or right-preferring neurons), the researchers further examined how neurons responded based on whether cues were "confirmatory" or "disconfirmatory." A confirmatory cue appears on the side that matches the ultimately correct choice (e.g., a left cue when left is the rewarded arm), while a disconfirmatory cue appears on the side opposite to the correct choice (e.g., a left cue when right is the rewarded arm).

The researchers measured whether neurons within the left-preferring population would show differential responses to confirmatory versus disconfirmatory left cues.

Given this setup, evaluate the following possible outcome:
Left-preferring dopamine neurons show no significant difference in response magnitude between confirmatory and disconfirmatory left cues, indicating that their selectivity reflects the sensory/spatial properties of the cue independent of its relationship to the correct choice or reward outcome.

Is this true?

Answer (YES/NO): NO